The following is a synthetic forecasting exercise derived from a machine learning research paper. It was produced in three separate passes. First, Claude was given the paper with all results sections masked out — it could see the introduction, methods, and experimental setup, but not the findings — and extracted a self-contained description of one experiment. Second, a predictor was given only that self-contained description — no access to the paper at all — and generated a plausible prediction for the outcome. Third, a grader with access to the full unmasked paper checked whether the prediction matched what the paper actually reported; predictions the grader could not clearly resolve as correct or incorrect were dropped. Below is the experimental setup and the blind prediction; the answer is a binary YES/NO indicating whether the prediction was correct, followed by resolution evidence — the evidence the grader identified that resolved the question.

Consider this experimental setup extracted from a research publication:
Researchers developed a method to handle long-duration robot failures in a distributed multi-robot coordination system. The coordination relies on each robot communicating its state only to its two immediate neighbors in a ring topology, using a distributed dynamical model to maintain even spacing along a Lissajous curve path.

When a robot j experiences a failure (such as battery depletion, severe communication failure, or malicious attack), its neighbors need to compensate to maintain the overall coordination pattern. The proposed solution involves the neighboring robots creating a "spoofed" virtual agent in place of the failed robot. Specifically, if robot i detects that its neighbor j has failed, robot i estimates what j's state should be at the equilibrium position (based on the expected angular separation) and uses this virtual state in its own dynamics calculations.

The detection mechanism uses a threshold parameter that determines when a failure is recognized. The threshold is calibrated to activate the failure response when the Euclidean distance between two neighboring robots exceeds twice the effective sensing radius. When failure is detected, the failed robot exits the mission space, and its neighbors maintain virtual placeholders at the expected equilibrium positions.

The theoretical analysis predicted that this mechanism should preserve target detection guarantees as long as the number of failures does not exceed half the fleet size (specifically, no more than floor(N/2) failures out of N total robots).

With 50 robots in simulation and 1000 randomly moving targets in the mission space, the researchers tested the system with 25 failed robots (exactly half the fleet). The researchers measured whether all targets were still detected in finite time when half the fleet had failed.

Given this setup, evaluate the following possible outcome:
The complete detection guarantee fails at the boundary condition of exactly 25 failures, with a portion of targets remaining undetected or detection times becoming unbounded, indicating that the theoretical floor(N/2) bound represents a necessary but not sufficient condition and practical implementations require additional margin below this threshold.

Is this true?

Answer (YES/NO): NO